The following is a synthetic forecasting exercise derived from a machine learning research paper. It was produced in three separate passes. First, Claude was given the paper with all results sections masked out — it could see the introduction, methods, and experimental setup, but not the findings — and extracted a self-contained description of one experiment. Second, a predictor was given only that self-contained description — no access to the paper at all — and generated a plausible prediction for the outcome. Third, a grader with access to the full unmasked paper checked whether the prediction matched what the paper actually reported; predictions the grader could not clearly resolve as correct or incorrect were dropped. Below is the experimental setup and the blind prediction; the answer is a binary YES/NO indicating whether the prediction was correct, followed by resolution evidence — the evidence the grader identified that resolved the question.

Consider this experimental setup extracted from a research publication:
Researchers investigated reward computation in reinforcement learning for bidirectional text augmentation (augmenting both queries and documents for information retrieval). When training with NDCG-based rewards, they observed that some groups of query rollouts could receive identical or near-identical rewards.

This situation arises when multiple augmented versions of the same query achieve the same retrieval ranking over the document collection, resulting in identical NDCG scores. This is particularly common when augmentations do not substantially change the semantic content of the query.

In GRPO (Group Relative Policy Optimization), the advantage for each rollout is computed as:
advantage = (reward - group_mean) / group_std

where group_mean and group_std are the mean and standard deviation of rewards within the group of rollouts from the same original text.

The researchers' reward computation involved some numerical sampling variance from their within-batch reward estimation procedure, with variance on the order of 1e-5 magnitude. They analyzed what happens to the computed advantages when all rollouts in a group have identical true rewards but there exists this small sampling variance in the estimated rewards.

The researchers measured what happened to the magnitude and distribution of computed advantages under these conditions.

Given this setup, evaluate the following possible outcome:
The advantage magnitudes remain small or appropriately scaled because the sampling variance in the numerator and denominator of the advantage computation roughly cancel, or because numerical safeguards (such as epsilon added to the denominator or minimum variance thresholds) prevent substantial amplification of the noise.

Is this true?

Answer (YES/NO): NO